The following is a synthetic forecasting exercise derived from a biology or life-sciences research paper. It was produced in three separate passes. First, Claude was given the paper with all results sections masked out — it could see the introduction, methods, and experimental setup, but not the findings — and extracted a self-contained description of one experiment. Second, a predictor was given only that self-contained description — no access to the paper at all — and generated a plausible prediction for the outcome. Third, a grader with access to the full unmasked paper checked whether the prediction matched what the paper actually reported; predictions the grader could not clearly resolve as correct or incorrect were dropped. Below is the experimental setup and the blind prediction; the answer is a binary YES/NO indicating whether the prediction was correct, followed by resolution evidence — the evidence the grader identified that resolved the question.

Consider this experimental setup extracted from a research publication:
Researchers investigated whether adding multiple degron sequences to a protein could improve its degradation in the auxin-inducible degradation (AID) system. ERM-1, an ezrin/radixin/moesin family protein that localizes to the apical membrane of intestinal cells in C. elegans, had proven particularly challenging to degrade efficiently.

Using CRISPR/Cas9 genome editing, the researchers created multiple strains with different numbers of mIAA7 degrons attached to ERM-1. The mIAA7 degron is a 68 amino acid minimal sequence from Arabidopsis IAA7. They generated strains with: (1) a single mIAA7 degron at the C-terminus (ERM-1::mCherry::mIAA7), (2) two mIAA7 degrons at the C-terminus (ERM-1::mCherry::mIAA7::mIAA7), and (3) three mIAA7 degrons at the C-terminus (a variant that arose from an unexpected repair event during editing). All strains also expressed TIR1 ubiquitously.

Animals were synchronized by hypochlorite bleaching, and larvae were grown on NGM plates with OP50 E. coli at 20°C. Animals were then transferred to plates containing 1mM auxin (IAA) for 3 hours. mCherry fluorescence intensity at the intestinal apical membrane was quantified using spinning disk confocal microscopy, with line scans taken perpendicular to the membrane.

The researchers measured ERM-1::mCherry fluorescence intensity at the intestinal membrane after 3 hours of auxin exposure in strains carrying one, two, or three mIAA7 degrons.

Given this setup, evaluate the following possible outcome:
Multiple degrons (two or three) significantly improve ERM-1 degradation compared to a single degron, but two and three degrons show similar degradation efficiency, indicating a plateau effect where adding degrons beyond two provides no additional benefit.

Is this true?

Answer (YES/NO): YES